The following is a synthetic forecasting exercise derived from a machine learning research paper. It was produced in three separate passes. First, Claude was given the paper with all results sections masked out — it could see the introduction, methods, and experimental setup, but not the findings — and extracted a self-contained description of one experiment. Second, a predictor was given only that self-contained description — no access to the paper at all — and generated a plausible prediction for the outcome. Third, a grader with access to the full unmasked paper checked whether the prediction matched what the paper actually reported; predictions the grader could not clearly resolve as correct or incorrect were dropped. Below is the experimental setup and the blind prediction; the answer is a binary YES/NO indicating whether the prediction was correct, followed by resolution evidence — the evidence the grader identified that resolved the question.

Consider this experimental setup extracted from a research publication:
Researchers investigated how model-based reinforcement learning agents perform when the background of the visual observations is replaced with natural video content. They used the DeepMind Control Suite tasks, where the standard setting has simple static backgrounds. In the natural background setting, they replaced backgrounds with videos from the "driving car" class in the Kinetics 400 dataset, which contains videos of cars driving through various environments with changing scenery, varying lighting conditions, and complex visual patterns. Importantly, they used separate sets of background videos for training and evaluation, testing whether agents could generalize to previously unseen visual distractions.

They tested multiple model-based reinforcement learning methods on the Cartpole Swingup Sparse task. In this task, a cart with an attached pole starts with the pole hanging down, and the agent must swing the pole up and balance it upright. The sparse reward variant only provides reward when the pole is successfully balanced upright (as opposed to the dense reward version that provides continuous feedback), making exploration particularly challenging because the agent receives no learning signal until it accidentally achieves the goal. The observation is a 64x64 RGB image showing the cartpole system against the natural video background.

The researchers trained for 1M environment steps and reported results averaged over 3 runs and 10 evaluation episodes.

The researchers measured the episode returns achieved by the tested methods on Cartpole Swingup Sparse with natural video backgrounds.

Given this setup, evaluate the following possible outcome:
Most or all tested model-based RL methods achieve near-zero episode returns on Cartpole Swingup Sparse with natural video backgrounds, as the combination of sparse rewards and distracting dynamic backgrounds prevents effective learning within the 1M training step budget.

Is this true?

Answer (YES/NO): YES